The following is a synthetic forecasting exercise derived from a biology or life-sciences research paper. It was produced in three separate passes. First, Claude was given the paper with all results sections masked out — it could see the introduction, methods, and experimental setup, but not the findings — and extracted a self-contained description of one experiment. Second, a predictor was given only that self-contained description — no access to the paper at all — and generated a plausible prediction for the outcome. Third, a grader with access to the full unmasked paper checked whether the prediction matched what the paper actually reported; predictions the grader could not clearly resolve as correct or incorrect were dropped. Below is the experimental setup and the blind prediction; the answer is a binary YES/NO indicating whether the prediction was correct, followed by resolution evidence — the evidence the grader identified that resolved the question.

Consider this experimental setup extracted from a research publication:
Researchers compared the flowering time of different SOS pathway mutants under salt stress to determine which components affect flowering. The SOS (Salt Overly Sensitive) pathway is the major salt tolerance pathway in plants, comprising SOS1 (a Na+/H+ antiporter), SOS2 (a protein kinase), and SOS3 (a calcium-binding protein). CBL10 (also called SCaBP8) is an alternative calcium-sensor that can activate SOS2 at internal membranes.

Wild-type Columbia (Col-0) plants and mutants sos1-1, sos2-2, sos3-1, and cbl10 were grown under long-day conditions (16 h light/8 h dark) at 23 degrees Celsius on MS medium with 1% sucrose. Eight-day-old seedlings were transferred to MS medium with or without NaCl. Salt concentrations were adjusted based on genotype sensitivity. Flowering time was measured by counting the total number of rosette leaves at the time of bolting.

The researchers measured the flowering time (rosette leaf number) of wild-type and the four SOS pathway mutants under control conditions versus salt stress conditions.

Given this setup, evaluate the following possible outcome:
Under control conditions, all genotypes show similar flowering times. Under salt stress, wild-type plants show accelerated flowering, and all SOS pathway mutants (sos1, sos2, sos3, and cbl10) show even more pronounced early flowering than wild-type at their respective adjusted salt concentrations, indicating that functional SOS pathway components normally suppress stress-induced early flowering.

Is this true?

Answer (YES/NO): NO